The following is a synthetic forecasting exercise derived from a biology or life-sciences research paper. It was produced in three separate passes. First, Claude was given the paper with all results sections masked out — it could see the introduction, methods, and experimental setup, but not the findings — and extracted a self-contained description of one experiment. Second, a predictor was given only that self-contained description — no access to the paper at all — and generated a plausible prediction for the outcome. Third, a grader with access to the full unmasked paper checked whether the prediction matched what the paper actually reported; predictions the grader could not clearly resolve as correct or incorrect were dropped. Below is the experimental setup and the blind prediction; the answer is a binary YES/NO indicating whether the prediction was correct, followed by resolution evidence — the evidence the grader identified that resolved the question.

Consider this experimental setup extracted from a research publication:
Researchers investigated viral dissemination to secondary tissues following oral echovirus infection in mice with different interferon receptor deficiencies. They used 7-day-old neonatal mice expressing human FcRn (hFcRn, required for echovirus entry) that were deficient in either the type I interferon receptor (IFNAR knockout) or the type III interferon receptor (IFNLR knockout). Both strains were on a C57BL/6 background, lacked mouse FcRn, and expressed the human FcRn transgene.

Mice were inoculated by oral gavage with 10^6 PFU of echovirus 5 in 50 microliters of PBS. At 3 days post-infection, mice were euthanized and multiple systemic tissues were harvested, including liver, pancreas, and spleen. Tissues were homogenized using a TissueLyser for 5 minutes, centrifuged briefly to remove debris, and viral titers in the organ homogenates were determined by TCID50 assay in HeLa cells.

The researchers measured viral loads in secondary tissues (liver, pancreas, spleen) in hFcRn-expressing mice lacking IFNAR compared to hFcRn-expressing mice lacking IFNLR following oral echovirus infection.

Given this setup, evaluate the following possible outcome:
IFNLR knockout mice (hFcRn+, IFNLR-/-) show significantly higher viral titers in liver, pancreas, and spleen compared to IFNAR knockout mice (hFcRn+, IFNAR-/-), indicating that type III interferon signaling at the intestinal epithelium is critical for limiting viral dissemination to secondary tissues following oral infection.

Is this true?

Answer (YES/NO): NO